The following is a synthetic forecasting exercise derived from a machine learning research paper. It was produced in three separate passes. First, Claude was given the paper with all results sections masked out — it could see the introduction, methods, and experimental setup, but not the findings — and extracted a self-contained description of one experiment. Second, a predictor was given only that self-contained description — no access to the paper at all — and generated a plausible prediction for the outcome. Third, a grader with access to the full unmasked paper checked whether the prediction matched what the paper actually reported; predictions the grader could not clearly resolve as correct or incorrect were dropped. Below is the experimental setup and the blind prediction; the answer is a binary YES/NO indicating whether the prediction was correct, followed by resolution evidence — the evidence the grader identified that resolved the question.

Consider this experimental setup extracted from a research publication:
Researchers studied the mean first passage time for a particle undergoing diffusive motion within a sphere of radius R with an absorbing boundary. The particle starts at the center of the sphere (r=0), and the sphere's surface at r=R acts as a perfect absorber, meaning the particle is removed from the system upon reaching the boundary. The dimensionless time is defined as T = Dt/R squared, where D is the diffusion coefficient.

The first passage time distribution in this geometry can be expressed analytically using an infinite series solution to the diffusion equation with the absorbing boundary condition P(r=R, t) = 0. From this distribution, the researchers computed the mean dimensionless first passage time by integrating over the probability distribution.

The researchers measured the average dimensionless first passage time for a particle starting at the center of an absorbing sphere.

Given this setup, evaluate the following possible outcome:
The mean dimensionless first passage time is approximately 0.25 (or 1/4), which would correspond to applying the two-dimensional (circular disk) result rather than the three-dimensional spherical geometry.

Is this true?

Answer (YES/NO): NO